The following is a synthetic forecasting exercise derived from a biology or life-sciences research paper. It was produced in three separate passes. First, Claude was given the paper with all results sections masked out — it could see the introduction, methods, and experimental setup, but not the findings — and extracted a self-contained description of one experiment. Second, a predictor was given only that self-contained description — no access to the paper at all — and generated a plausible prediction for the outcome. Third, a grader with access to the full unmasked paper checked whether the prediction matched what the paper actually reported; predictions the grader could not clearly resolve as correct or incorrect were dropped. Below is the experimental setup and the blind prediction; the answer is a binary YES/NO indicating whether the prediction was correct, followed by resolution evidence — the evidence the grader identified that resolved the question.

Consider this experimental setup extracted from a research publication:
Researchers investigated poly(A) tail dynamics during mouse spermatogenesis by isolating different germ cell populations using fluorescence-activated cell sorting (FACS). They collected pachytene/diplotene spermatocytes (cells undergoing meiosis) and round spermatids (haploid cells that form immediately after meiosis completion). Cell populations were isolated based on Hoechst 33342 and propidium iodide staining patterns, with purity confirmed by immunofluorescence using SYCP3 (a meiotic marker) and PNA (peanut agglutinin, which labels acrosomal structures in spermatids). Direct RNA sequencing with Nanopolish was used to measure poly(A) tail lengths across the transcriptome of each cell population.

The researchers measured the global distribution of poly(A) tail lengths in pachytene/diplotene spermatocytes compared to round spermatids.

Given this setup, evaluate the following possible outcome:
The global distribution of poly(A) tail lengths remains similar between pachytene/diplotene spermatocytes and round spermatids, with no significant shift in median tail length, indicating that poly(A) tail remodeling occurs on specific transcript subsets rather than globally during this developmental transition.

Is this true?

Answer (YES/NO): NO